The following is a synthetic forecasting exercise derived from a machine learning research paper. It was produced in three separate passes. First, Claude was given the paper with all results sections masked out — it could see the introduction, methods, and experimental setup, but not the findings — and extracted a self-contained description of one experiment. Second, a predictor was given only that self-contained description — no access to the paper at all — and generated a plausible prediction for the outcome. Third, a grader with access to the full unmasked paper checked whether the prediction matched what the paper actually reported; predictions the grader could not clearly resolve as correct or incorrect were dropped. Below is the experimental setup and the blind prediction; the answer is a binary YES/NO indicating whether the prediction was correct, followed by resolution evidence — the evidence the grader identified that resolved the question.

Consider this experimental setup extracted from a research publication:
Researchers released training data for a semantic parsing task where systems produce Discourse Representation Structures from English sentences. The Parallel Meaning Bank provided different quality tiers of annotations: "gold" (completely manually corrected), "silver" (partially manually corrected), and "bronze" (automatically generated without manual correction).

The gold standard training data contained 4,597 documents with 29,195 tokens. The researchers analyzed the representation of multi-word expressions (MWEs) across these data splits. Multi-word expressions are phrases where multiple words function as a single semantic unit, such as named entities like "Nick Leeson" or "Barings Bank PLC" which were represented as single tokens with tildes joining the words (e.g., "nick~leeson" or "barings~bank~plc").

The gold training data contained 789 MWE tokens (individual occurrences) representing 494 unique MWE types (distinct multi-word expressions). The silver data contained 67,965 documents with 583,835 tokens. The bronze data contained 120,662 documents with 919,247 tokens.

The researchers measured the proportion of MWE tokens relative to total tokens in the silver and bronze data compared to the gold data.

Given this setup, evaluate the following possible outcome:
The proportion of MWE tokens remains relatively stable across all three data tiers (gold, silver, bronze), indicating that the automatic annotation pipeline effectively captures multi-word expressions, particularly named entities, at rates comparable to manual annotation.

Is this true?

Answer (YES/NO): NO